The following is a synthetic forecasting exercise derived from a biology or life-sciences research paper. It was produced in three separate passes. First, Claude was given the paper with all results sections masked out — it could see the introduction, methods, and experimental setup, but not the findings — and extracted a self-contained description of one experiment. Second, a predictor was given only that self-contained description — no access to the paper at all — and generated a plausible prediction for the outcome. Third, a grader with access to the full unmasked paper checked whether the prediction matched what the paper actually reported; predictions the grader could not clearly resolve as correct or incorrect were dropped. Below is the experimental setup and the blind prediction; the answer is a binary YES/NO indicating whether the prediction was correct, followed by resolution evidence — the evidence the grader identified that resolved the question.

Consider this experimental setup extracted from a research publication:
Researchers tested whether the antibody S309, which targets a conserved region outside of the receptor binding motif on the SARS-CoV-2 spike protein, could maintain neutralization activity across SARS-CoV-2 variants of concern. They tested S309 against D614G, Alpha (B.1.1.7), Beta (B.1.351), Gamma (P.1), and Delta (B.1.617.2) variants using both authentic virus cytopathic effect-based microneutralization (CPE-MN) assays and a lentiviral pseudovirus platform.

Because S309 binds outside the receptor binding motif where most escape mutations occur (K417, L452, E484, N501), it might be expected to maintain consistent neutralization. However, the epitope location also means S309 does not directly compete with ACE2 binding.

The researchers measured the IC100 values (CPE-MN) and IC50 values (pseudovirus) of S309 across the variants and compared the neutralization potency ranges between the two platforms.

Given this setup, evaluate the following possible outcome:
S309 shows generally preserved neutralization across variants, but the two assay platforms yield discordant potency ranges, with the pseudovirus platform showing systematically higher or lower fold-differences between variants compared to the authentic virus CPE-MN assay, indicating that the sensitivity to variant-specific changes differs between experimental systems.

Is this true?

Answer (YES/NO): YES